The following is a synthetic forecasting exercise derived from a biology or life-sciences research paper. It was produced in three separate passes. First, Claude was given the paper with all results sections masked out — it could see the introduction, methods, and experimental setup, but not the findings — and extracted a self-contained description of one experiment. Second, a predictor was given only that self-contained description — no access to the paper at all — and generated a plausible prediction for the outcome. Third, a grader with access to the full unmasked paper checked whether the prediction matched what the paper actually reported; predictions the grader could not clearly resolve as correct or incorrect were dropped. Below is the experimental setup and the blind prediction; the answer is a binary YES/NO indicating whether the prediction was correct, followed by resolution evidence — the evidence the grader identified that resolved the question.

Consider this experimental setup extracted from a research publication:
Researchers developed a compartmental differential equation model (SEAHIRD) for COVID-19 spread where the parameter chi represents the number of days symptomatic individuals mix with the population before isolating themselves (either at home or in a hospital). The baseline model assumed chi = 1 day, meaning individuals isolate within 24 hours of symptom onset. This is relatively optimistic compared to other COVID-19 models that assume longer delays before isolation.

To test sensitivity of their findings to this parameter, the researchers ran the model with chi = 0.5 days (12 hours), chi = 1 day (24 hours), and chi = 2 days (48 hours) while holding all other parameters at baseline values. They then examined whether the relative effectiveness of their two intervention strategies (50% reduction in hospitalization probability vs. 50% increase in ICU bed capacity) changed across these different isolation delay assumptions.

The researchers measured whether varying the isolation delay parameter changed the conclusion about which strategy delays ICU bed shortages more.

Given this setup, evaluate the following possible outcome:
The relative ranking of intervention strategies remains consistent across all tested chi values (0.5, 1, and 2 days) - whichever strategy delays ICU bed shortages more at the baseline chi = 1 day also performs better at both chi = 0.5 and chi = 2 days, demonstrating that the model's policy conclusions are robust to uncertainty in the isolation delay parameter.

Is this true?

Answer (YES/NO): YES